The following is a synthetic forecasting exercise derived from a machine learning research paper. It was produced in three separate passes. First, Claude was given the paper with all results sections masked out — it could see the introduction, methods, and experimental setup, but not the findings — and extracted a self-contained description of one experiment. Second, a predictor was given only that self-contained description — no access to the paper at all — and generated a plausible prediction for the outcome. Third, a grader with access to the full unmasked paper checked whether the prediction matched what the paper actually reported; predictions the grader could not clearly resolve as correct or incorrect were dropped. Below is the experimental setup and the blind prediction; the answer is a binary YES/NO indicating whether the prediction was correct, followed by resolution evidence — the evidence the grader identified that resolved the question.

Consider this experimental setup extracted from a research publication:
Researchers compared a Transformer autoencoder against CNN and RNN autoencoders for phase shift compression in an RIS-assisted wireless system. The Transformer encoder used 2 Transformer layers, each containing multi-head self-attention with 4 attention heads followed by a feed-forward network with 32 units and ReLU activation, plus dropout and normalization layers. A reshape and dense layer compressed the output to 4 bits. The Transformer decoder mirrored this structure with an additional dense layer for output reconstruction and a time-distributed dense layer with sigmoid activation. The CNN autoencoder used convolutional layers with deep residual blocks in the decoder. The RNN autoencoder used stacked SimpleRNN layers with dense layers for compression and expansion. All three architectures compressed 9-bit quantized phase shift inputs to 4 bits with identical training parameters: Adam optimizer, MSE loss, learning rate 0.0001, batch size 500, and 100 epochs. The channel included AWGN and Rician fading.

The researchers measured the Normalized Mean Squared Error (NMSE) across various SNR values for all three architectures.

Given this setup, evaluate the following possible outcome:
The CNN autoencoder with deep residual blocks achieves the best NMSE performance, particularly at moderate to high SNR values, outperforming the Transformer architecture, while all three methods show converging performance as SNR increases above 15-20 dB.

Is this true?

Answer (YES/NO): NO